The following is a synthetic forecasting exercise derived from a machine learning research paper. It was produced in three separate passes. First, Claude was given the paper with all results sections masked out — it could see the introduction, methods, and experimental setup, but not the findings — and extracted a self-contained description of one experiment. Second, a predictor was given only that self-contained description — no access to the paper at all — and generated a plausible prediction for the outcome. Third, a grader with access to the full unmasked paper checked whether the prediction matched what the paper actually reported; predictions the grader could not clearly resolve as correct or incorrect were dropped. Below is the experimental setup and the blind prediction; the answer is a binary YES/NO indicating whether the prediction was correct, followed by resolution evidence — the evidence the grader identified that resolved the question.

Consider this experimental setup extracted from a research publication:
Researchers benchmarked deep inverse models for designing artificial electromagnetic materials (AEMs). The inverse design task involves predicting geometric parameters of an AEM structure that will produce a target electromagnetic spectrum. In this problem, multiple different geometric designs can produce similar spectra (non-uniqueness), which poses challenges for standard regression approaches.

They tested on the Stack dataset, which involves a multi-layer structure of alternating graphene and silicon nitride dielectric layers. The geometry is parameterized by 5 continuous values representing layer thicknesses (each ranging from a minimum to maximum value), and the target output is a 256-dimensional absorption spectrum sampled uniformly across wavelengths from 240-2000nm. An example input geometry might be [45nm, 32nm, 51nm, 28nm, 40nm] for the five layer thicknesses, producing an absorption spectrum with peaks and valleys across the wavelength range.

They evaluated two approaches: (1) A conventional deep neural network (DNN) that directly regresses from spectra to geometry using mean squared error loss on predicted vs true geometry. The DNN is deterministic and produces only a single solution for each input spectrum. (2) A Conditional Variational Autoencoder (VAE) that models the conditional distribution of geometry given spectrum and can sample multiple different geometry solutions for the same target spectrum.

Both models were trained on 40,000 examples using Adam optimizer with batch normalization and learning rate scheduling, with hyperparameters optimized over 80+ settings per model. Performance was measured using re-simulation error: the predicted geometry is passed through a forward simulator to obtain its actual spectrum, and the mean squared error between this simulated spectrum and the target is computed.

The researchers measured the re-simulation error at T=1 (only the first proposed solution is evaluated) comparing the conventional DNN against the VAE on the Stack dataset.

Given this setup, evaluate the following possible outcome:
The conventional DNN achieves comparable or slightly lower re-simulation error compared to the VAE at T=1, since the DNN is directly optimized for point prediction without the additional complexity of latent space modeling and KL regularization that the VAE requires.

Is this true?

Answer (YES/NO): NO